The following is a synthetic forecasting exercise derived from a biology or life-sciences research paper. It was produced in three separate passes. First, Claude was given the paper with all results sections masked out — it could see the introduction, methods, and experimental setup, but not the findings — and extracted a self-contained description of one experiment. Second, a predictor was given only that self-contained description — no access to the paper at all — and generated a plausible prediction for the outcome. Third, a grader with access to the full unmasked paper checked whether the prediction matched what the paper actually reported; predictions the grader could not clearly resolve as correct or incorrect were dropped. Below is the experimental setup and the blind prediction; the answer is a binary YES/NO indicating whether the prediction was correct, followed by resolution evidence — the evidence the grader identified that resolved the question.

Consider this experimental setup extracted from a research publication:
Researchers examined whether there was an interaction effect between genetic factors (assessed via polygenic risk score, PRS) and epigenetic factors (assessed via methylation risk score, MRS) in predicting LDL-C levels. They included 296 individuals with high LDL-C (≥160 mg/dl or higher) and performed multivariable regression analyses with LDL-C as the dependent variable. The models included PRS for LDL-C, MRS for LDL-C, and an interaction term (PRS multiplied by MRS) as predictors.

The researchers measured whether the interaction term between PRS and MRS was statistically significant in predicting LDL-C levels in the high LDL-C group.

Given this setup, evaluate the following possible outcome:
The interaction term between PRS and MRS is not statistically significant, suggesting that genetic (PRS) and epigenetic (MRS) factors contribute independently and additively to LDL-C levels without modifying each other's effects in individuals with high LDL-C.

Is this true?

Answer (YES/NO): YES